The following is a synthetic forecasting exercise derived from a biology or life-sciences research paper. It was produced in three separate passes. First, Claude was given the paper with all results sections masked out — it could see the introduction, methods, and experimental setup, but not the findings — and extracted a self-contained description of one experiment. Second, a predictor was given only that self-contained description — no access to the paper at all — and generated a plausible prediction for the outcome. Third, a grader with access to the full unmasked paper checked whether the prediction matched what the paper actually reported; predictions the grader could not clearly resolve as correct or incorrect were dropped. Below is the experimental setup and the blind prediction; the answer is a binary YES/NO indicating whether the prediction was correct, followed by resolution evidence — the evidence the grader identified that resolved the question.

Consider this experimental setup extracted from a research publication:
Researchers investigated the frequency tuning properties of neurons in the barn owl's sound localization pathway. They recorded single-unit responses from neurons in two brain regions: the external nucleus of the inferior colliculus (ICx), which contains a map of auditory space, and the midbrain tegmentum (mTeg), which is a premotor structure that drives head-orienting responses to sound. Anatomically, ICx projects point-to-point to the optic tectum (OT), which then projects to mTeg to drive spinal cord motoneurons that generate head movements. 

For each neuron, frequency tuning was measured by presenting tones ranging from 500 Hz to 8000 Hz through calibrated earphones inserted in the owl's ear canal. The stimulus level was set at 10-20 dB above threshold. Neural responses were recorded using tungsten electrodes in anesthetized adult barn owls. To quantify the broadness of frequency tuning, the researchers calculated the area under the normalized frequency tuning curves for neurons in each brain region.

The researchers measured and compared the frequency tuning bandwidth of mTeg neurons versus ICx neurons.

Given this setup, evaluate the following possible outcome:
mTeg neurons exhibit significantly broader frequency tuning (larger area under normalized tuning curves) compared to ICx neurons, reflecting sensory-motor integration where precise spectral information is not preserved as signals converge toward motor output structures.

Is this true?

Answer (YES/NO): YES